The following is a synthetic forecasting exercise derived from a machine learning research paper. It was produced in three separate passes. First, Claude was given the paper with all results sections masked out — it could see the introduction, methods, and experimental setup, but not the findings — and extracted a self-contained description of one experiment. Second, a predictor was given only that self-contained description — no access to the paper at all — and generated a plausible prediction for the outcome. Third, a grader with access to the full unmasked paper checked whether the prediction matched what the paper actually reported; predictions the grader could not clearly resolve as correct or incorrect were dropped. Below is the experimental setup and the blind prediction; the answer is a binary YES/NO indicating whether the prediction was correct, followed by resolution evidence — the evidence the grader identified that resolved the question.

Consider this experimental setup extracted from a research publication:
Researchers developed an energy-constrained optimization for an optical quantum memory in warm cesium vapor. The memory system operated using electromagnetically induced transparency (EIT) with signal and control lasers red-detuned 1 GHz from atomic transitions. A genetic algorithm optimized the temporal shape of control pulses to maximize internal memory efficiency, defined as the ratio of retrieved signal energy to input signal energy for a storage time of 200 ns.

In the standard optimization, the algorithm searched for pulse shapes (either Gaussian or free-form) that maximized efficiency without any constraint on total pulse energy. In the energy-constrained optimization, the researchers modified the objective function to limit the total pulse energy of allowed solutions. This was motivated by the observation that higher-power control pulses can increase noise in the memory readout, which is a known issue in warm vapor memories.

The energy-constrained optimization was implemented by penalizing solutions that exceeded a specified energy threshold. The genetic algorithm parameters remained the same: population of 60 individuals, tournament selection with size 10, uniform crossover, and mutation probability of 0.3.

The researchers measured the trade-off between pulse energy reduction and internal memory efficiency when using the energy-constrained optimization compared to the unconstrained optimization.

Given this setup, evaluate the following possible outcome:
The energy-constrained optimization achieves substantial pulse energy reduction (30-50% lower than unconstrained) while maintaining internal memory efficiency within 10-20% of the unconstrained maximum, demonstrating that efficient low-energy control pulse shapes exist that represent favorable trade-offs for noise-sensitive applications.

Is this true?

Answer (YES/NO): NO